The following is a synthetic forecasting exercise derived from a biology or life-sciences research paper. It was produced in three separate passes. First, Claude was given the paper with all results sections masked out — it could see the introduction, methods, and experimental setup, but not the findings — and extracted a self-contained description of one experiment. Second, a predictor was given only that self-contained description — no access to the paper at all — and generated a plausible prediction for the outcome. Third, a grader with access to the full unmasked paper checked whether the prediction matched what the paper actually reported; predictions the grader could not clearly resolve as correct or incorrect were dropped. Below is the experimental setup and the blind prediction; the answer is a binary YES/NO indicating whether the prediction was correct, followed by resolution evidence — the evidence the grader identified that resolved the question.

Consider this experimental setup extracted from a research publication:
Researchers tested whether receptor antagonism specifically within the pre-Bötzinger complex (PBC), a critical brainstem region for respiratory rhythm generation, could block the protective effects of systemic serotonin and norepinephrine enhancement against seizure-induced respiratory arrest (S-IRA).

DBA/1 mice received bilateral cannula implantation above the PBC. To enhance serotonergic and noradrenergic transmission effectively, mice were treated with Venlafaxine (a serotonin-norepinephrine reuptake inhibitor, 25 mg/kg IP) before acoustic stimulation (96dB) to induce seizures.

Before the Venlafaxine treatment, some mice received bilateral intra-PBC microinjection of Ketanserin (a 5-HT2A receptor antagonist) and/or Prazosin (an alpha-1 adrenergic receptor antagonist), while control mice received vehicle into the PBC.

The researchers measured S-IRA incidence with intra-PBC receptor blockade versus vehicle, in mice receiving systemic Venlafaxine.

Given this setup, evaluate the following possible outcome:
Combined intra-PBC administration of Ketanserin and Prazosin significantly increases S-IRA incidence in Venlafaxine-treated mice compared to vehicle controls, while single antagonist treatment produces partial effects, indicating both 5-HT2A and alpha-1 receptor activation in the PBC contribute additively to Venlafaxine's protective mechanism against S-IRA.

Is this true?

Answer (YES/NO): NO